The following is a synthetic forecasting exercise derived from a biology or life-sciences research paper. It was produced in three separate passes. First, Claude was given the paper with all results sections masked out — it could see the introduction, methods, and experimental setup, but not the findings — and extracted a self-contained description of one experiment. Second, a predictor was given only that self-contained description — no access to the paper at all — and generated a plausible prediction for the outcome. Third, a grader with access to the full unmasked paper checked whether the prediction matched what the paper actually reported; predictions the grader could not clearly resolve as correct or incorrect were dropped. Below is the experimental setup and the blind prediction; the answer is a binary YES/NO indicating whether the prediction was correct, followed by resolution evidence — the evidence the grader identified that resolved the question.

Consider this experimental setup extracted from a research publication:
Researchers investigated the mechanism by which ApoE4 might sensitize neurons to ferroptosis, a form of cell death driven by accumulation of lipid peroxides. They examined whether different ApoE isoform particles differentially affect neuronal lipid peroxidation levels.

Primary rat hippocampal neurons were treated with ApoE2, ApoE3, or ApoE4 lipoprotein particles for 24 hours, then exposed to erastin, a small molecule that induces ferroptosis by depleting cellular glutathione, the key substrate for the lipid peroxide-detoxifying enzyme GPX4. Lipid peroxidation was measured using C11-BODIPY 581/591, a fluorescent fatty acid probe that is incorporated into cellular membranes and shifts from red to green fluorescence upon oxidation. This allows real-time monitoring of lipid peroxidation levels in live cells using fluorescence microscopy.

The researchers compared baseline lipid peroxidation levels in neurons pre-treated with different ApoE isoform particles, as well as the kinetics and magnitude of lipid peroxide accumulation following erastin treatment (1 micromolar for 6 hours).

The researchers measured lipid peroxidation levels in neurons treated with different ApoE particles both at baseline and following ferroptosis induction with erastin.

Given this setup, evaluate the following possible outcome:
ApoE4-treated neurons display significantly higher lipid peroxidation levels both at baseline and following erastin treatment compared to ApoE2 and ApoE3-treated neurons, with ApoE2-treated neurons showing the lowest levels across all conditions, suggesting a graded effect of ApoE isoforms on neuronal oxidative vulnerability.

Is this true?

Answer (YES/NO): NO